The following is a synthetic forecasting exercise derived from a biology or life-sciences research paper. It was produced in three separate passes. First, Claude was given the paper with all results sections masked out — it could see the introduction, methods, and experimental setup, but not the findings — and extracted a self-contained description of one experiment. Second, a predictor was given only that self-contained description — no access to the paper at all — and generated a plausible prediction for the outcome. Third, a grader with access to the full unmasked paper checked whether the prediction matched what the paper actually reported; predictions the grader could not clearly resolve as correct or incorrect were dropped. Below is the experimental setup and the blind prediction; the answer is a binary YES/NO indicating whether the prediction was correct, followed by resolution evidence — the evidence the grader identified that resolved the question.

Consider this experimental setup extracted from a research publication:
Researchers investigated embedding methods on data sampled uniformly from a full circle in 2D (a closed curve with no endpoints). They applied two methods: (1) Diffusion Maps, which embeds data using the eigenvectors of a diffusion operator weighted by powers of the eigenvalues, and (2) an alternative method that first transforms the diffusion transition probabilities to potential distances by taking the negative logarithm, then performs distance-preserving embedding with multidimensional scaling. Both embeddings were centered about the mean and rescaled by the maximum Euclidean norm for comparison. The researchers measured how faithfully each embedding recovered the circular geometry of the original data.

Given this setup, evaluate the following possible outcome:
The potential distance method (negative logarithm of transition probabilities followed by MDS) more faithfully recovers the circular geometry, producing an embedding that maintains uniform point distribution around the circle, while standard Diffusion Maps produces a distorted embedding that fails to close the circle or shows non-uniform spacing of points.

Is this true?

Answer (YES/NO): NO